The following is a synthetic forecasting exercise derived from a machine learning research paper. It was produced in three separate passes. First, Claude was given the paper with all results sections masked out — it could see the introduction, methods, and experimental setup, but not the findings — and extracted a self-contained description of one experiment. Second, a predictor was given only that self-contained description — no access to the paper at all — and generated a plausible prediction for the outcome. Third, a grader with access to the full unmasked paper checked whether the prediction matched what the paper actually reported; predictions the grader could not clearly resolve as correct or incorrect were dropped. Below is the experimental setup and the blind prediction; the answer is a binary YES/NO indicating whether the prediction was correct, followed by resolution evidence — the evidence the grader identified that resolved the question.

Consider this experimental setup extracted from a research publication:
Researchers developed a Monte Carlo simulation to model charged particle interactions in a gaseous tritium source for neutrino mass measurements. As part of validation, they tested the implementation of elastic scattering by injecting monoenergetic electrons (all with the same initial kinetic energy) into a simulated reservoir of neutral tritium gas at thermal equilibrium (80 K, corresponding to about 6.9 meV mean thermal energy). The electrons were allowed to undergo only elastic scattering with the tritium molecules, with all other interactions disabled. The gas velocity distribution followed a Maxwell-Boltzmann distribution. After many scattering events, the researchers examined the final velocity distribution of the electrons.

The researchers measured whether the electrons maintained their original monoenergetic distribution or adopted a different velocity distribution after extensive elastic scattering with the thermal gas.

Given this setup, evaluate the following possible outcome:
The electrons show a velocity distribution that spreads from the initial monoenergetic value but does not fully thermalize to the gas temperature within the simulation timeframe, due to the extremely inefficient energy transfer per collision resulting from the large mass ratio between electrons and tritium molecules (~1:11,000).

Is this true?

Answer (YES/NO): NO